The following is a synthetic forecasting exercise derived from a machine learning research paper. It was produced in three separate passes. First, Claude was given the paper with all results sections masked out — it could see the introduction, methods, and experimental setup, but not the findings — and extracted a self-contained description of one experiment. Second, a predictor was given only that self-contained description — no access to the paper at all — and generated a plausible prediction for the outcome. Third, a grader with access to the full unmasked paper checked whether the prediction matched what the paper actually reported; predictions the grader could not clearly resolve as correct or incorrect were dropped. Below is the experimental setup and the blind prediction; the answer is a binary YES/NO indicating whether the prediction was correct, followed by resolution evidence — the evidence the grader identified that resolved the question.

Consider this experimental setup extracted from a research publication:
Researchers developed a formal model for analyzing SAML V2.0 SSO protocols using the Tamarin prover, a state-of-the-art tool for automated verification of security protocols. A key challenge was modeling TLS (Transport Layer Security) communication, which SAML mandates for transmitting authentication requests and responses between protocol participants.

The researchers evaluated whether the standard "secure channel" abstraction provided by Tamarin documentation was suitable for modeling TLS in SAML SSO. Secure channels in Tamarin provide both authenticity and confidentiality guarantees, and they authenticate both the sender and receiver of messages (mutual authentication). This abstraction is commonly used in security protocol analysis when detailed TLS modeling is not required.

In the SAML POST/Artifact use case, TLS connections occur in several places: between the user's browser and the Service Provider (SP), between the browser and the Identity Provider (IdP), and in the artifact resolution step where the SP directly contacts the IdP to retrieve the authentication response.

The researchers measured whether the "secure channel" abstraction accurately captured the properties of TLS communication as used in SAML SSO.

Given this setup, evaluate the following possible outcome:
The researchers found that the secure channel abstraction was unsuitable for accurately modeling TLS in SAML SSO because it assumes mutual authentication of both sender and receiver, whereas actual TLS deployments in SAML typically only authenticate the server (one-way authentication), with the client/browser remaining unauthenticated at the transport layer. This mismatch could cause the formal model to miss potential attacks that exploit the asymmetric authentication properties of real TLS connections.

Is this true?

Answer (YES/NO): YES